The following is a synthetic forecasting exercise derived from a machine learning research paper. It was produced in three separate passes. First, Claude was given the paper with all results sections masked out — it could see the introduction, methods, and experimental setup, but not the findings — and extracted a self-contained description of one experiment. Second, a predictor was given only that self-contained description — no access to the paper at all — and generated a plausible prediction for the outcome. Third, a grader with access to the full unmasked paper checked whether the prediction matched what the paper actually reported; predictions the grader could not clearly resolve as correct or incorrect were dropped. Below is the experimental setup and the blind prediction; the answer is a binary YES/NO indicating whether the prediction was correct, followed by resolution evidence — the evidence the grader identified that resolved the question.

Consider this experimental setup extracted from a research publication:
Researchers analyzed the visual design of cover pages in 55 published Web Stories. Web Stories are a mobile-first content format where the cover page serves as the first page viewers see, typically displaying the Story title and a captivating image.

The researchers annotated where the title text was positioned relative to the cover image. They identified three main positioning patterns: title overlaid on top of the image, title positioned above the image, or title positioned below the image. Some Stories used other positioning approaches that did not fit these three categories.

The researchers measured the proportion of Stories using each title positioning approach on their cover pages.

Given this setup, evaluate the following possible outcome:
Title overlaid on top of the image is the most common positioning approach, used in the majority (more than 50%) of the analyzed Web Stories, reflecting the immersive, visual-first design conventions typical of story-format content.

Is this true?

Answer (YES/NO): YES